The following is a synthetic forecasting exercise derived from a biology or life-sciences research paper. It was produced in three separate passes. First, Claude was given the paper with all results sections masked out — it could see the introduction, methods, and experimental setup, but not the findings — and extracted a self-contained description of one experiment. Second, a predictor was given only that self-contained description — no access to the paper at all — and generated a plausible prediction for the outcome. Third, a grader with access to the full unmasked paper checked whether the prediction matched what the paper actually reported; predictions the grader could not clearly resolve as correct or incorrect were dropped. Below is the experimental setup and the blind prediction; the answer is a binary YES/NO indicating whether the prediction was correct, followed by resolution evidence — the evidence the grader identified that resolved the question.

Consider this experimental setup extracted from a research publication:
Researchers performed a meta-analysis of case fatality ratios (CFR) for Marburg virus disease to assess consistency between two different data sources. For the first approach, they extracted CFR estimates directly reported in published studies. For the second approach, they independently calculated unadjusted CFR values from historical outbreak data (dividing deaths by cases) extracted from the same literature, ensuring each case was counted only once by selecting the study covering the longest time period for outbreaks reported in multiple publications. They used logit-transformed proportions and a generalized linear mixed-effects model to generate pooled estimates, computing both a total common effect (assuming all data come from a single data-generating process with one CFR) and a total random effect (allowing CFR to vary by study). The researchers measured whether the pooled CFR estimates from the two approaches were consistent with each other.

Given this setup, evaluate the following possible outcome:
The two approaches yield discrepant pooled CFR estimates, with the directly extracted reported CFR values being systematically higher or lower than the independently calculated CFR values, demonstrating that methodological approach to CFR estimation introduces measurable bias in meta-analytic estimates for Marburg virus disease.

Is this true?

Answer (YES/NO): NO